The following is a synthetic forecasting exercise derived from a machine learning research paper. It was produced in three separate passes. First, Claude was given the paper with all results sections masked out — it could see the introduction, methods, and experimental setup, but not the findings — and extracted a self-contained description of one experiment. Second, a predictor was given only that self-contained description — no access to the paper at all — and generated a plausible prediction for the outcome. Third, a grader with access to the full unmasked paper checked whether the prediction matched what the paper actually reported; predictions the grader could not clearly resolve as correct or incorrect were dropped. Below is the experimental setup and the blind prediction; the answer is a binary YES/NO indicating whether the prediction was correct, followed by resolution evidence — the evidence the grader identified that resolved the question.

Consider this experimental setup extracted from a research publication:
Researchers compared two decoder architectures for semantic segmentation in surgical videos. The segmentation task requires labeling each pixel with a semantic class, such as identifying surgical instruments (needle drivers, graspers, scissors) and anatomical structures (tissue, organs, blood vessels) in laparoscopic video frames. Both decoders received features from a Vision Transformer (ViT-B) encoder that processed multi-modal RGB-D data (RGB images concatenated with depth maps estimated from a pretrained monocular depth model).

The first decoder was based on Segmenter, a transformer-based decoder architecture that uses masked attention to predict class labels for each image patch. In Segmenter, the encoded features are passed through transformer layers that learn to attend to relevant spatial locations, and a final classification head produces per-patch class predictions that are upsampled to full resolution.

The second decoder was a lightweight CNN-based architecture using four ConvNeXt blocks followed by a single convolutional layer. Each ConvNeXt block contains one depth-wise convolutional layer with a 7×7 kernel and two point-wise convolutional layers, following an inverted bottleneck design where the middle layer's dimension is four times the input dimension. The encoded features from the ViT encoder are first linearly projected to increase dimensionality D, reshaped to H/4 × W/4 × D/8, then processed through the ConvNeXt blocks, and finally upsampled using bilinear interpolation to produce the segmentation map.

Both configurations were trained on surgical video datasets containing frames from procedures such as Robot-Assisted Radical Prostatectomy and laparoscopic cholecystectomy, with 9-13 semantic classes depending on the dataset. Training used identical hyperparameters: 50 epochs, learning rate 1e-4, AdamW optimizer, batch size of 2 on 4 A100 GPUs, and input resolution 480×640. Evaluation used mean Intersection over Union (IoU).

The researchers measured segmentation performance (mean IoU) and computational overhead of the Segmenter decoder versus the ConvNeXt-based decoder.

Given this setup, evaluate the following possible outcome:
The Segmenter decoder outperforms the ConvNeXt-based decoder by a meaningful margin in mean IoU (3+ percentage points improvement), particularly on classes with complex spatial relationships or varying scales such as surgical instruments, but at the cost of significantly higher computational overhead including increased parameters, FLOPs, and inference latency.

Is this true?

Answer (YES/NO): NO